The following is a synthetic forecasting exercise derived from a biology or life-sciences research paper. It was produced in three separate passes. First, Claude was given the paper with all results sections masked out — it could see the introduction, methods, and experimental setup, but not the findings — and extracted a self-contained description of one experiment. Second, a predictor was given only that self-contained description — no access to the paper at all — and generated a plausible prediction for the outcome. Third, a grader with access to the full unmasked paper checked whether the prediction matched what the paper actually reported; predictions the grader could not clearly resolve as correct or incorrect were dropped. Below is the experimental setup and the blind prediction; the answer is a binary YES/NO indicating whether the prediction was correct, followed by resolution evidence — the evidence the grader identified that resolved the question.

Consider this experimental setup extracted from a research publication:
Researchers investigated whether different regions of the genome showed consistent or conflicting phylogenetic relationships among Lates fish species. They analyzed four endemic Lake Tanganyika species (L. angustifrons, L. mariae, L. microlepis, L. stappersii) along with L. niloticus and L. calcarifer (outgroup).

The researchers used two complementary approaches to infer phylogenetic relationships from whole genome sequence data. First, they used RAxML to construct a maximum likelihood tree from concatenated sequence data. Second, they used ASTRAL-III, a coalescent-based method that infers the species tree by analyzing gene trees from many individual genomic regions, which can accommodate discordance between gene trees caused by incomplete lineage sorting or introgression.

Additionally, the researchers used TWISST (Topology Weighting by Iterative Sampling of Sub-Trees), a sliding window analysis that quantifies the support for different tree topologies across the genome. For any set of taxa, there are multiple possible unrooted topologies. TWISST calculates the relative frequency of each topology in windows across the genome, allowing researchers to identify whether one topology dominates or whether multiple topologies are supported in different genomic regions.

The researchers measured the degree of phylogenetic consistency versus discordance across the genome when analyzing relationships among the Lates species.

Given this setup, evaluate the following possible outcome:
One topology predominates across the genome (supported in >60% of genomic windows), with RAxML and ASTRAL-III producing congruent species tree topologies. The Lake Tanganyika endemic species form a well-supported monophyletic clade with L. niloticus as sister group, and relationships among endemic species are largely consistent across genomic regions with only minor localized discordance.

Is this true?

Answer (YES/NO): NO